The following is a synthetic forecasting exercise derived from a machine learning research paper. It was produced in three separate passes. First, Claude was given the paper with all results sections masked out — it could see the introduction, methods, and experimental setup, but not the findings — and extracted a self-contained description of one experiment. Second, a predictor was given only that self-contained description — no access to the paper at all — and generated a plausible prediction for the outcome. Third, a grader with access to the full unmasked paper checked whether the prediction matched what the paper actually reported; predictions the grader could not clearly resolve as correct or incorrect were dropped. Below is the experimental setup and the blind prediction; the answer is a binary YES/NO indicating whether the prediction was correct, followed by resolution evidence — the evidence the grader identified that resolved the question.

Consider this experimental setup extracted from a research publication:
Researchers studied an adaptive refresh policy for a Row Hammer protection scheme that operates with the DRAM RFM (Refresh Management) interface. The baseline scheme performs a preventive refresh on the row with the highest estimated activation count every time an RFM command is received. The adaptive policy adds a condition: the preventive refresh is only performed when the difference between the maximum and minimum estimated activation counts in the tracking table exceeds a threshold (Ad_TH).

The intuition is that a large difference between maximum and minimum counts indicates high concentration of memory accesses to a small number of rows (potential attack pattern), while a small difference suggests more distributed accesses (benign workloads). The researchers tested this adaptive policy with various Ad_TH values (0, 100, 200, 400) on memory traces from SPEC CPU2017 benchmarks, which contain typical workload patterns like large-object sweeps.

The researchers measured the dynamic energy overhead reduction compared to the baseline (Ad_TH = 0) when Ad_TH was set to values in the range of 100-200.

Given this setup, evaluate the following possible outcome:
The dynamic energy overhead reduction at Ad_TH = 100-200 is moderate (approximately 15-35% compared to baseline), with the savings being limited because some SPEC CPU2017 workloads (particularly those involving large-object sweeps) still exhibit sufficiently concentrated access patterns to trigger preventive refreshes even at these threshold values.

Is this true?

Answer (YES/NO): NO